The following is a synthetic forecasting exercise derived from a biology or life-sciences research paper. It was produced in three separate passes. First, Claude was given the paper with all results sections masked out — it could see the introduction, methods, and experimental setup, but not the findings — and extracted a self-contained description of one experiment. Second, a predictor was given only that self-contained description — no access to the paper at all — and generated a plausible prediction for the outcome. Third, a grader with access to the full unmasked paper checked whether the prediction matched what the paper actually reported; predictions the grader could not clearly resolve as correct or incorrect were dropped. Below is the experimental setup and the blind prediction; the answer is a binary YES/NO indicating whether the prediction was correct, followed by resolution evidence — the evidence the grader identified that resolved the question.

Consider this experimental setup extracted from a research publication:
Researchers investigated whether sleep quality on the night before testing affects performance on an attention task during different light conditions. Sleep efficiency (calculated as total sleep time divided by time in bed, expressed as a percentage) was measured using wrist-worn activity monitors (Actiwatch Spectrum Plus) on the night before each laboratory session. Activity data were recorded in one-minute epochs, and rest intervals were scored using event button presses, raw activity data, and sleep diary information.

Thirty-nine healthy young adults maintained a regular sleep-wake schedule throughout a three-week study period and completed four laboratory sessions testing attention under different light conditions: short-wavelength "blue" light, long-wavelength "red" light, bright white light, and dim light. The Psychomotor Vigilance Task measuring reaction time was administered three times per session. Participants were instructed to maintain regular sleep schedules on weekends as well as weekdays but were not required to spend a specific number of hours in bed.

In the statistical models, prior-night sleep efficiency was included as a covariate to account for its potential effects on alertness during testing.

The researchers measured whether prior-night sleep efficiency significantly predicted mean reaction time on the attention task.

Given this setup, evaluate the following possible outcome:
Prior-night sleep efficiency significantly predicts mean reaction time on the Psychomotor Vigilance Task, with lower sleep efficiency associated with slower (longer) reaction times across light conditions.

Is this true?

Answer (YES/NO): NO